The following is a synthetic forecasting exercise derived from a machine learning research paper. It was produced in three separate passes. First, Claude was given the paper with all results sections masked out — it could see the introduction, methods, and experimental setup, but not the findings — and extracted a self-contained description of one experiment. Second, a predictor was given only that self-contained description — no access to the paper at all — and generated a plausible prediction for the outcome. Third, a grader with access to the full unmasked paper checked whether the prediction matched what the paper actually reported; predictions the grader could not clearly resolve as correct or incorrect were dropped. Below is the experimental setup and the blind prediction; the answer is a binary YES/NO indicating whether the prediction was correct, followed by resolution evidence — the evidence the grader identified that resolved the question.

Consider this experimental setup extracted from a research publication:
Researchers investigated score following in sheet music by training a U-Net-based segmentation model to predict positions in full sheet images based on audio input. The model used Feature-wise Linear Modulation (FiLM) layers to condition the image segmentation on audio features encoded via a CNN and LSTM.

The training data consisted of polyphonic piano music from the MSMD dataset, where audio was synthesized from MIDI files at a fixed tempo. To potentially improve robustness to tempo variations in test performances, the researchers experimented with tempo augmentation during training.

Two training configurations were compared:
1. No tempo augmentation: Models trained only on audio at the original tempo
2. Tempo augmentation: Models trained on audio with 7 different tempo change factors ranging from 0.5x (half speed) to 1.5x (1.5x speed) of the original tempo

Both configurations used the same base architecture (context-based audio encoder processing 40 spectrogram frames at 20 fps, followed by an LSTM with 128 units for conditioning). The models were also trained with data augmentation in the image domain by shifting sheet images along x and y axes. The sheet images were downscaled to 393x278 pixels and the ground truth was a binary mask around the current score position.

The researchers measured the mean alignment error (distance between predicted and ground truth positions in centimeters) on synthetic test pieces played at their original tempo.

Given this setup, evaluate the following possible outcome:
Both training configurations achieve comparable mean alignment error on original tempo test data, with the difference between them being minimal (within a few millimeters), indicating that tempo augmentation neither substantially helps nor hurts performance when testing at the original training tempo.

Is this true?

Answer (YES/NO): NO